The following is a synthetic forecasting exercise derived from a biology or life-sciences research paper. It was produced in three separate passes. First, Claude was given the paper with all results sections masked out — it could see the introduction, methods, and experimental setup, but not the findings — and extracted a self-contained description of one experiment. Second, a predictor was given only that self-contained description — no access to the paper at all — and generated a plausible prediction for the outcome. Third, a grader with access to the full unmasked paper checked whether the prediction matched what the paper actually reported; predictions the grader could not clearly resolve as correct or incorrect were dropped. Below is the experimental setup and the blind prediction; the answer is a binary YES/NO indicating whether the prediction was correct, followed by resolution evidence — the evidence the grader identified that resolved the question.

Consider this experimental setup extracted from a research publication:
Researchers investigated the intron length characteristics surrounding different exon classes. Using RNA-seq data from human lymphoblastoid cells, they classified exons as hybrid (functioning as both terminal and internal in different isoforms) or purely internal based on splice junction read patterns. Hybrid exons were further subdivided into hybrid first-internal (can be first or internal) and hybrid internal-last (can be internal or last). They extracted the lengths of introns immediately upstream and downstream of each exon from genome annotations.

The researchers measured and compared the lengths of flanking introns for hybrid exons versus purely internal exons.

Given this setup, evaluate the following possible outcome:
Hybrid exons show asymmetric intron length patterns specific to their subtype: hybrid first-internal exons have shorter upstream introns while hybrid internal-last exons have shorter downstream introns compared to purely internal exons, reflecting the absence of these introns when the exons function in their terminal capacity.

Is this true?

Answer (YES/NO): NO